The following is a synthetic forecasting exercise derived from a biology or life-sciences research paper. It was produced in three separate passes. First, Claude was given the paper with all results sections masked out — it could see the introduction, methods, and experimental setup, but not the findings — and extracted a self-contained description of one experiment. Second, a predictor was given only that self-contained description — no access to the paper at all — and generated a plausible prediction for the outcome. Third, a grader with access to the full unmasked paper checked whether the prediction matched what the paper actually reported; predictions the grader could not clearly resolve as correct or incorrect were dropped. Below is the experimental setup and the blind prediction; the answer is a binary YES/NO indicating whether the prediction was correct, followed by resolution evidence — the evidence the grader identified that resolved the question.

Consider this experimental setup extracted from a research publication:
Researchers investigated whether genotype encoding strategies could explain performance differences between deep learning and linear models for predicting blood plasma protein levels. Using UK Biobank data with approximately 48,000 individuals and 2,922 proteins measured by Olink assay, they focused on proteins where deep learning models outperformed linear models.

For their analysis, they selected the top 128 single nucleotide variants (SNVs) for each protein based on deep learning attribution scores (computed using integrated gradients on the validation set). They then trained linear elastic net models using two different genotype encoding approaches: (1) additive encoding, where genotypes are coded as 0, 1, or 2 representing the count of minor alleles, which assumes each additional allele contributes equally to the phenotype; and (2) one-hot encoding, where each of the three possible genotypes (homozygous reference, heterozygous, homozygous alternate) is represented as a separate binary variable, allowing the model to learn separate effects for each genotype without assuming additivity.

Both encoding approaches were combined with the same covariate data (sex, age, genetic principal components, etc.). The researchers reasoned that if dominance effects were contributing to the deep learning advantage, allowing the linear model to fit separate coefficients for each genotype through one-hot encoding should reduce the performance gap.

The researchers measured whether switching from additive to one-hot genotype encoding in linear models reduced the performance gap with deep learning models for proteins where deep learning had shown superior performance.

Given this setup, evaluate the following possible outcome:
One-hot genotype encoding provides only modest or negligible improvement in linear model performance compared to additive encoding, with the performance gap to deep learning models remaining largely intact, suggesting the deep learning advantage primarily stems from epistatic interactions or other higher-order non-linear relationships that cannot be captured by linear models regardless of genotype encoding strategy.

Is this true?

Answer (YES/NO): NO